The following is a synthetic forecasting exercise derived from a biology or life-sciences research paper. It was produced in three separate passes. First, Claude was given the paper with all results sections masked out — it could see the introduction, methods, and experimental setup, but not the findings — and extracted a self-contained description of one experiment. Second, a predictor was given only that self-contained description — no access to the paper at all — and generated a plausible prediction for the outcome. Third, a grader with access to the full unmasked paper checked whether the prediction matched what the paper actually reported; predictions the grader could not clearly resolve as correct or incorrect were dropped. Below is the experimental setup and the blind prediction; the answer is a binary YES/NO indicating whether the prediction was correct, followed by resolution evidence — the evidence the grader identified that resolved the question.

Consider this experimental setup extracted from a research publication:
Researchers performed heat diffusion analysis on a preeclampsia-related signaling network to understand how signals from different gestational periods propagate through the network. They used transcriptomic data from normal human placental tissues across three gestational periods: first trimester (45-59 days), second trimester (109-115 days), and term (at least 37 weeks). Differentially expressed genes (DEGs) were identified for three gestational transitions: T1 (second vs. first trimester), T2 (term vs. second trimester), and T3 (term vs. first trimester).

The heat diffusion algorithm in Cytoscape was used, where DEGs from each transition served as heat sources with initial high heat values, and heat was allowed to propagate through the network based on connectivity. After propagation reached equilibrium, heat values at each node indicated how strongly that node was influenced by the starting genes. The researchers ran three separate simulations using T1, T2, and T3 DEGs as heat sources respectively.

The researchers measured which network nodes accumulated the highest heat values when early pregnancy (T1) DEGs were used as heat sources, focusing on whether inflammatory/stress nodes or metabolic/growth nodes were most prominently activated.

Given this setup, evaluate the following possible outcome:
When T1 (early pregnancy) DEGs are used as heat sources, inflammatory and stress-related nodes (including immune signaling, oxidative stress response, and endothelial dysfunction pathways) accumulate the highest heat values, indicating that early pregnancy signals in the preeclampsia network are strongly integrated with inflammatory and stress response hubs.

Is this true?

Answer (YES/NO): NO